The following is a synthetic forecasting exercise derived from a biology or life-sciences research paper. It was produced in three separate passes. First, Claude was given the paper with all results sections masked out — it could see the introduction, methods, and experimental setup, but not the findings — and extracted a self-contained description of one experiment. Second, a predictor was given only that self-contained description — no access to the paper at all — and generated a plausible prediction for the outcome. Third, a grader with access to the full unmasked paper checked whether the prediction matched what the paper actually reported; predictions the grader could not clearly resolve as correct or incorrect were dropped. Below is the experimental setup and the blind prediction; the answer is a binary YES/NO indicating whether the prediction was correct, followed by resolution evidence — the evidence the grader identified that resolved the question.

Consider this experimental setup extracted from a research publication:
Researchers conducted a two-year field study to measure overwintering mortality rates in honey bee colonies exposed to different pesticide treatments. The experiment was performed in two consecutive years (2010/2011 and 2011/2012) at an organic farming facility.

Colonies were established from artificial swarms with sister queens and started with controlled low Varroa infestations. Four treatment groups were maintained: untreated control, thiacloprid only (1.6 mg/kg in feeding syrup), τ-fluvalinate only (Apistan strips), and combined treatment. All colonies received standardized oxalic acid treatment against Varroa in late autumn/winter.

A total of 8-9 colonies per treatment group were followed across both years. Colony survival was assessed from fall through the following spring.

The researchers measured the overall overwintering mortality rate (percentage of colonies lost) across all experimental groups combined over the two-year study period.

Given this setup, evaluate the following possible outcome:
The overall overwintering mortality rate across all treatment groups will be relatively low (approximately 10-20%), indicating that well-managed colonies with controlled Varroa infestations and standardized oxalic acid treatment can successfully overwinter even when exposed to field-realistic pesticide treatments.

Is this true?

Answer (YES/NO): YES